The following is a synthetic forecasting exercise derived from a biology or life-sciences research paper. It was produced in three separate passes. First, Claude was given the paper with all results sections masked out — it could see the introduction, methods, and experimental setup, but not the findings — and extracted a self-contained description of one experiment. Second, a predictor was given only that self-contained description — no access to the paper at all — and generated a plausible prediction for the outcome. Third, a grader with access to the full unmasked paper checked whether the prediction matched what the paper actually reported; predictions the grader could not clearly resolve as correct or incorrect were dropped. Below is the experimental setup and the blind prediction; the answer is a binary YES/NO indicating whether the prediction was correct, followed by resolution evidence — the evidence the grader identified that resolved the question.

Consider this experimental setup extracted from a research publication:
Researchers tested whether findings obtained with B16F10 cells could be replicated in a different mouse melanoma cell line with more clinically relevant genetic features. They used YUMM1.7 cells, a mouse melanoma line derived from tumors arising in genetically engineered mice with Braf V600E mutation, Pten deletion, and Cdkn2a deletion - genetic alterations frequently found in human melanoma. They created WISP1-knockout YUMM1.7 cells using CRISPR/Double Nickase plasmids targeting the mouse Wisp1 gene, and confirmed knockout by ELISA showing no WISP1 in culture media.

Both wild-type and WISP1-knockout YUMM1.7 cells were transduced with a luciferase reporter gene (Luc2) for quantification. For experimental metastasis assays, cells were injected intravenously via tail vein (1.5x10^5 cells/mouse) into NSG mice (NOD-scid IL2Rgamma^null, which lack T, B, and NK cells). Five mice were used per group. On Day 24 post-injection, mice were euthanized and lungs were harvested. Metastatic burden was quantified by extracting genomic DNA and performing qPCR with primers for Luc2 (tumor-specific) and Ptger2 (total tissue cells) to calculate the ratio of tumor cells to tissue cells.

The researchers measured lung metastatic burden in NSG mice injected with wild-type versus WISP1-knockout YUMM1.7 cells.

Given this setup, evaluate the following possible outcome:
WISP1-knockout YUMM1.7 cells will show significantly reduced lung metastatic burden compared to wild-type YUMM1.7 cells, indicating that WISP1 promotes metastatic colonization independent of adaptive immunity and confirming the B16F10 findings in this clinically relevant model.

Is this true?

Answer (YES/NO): YES